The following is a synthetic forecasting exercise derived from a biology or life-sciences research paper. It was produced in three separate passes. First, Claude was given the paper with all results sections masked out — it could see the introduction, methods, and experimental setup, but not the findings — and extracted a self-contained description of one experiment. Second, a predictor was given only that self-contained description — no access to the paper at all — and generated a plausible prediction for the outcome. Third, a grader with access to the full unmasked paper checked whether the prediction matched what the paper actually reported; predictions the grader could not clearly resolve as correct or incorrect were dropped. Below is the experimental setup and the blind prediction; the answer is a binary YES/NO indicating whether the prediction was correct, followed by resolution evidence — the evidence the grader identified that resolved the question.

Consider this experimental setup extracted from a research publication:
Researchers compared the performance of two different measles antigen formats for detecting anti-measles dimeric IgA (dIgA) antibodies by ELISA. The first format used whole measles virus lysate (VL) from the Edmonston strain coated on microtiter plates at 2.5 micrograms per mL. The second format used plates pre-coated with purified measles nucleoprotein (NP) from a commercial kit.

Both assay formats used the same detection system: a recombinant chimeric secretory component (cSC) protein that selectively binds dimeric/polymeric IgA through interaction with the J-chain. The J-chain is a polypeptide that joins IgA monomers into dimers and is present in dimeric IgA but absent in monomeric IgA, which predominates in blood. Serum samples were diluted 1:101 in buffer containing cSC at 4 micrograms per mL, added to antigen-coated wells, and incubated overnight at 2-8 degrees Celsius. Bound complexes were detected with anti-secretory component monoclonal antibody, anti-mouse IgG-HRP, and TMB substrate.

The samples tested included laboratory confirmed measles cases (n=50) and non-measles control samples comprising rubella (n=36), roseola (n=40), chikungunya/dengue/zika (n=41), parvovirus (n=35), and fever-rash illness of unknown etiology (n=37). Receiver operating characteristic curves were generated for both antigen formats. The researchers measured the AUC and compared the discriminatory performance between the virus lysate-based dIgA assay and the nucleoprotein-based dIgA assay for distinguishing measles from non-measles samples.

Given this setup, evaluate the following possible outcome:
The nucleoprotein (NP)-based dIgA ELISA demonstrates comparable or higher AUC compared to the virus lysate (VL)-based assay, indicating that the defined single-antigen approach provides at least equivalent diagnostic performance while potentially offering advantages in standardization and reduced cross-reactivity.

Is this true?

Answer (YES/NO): NO